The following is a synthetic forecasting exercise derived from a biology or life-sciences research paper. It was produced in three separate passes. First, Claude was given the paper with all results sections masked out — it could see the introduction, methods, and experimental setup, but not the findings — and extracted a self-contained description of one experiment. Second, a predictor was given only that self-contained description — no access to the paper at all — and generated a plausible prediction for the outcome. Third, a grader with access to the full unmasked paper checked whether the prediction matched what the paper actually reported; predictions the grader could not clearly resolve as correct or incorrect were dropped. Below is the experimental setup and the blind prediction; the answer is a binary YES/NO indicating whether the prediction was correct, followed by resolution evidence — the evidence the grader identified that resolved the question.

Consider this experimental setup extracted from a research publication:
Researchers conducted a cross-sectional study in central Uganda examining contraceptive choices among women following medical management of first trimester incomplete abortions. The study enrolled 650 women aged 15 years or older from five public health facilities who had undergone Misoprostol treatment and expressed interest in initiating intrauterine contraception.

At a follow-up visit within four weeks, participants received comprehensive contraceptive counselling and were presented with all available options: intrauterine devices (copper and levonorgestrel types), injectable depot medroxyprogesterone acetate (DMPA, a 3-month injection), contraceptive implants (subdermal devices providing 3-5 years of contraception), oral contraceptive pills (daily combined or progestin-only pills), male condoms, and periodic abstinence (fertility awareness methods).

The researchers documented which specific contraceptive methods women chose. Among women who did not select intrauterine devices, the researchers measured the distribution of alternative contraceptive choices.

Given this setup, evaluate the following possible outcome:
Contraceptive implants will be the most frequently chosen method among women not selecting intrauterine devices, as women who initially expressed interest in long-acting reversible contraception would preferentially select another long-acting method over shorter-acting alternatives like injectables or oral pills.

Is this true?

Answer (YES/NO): NO